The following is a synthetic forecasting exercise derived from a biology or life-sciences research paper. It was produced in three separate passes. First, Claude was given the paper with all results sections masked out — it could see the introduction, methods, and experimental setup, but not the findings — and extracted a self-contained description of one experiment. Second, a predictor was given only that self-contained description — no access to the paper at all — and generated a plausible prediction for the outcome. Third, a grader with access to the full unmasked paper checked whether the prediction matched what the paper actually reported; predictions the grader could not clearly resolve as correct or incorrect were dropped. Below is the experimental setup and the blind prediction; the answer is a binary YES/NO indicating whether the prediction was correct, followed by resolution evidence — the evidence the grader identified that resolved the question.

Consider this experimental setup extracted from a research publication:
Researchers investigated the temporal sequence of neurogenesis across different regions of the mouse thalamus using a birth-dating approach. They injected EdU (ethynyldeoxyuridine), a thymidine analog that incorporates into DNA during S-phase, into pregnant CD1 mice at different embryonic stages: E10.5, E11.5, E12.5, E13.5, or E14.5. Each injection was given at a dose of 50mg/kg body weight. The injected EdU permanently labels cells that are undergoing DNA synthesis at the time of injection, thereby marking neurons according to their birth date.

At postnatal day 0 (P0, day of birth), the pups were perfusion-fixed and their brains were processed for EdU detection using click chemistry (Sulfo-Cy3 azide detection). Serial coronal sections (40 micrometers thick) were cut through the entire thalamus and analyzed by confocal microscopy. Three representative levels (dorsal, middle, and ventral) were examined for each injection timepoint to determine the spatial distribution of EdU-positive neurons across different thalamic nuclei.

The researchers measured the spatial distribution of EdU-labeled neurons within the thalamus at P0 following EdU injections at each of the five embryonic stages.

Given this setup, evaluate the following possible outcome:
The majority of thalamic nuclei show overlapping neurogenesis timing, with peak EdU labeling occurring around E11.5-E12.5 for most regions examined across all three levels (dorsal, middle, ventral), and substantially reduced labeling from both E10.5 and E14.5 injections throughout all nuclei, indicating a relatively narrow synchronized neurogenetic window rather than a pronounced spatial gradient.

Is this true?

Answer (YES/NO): NO